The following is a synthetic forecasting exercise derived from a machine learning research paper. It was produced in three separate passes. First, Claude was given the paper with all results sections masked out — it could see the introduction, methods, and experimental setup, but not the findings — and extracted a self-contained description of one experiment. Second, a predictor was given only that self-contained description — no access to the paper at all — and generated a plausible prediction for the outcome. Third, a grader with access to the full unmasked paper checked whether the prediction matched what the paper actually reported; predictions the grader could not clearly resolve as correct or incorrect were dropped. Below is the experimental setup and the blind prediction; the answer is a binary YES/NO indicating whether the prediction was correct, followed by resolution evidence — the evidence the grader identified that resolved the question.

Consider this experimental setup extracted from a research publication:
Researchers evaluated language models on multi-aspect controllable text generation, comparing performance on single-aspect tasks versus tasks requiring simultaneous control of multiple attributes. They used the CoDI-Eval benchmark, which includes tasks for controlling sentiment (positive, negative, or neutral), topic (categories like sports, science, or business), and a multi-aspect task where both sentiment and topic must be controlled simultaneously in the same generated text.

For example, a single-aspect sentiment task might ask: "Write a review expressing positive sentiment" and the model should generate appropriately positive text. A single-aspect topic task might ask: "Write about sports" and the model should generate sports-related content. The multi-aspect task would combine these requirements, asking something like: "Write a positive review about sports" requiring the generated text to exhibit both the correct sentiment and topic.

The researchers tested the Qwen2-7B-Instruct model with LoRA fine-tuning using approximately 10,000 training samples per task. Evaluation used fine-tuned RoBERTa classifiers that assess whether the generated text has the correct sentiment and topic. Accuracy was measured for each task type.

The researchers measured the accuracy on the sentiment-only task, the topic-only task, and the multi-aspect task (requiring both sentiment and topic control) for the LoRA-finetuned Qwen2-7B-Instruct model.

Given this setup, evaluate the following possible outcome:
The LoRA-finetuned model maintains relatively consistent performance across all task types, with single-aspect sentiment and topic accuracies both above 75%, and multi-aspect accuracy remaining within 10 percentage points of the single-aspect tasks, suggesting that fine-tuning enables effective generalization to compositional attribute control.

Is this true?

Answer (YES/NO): NO